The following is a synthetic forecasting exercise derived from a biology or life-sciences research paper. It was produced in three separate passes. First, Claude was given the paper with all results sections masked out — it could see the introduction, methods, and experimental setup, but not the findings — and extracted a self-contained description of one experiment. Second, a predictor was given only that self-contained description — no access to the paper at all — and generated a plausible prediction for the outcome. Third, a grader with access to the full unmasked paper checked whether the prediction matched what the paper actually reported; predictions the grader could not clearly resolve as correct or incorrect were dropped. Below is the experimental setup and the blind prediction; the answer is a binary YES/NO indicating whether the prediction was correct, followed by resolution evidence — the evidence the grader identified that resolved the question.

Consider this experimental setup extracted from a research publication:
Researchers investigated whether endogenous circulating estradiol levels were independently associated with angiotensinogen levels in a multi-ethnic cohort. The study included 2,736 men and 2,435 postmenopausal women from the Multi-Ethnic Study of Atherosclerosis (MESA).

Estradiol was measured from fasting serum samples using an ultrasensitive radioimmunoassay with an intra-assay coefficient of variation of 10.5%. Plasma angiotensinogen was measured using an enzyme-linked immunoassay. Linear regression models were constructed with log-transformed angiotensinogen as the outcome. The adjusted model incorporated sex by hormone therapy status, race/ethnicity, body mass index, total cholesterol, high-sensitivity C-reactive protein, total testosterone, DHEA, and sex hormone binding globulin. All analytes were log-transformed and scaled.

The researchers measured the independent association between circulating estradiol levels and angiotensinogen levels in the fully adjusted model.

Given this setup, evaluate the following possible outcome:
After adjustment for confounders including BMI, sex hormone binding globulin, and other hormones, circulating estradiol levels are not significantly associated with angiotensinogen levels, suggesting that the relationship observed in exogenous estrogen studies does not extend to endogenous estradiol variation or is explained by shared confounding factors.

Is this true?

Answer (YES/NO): NO